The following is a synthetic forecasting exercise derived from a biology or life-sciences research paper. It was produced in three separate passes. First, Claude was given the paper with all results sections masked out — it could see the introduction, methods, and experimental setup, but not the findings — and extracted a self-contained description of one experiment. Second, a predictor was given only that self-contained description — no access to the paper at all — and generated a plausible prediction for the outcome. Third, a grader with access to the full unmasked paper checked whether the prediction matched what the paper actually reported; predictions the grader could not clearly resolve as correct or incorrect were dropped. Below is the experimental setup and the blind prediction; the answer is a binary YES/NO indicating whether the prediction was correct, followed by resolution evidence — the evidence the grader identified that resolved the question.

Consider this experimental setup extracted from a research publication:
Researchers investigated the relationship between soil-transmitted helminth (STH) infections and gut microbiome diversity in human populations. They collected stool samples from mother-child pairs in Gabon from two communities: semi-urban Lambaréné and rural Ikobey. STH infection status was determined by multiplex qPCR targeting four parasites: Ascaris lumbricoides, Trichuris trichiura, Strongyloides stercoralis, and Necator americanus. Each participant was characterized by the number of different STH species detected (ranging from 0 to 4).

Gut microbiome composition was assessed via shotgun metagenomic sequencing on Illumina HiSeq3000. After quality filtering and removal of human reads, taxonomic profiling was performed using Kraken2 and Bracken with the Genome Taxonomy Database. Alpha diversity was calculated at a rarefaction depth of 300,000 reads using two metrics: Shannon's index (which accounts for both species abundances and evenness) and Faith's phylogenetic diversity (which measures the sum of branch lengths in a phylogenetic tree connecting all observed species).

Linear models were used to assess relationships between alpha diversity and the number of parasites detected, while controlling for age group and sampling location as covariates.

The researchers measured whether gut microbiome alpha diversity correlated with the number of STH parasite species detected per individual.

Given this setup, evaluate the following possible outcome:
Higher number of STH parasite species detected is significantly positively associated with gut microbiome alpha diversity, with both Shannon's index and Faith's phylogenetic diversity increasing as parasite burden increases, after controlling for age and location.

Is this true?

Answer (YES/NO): NO